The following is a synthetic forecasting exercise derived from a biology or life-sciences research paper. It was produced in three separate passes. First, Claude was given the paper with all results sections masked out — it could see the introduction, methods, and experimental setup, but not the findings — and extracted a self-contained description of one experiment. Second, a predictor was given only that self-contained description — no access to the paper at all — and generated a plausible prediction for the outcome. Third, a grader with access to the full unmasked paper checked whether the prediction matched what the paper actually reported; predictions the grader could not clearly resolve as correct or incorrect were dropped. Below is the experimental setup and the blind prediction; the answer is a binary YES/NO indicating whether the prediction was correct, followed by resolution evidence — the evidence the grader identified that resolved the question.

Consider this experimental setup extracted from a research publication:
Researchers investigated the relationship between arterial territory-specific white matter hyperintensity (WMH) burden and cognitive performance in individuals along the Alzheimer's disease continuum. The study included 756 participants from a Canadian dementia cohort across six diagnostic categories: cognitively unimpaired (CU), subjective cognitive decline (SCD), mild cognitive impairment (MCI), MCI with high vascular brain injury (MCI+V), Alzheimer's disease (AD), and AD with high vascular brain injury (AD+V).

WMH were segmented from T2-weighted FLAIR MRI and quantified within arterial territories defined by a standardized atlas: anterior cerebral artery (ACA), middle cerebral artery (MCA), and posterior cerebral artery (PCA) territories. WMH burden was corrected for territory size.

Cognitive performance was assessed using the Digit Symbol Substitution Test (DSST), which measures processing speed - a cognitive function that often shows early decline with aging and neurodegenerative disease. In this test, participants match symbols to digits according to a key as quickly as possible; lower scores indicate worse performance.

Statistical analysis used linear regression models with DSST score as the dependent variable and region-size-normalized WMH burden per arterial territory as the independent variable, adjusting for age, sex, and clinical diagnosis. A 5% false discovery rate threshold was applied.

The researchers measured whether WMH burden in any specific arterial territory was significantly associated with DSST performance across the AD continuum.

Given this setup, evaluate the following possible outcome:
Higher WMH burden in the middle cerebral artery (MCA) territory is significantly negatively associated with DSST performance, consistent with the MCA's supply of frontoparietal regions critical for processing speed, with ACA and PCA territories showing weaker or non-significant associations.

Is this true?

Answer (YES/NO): NO